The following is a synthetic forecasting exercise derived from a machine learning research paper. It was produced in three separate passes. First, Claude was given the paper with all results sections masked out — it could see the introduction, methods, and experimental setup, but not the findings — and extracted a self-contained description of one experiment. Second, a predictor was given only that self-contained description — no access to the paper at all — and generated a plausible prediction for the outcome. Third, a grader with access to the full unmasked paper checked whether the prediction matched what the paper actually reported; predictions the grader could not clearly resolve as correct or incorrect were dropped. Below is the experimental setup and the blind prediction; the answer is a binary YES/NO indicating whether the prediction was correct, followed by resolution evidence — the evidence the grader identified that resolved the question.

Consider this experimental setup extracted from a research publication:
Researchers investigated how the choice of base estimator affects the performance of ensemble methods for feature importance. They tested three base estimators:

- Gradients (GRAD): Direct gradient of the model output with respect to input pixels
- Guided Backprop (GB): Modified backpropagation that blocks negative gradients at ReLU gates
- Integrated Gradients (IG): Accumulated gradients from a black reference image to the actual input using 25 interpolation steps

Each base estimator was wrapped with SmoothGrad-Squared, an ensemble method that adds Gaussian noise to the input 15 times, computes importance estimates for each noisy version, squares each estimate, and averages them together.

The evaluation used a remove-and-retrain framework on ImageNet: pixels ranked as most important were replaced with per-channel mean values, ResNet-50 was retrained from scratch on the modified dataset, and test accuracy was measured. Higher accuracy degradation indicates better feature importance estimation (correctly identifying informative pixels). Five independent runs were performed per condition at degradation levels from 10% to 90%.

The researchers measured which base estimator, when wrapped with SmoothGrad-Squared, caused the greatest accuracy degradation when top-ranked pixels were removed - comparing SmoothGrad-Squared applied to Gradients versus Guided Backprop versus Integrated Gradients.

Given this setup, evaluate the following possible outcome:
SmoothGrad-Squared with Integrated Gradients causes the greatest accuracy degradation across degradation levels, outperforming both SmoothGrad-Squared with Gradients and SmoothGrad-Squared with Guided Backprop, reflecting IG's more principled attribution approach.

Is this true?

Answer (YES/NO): NO